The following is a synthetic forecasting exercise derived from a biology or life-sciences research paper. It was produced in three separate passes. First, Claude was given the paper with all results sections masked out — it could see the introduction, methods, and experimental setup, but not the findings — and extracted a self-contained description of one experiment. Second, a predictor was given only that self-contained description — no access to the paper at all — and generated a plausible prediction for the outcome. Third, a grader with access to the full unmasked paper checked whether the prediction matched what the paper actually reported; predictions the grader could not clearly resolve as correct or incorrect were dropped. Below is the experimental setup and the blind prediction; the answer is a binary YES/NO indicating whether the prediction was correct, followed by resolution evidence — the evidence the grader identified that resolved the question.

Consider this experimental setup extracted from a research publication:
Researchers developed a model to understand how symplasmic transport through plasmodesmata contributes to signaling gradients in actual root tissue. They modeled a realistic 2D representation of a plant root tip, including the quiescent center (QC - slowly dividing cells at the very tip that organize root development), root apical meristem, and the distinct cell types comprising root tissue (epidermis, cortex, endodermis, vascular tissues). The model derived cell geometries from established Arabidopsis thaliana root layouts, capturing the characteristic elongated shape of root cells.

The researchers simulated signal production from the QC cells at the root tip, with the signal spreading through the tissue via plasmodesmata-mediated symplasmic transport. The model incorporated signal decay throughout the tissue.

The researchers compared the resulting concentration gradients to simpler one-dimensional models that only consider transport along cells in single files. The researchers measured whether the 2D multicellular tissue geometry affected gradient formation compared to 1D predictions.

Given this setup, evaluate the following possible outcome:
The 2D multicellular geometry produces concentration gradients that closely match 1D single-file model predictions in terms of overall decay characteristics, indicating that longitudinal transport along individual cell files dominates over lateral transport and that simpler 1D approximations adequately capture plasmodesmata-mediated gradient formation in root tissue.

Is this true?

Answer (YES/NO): NO